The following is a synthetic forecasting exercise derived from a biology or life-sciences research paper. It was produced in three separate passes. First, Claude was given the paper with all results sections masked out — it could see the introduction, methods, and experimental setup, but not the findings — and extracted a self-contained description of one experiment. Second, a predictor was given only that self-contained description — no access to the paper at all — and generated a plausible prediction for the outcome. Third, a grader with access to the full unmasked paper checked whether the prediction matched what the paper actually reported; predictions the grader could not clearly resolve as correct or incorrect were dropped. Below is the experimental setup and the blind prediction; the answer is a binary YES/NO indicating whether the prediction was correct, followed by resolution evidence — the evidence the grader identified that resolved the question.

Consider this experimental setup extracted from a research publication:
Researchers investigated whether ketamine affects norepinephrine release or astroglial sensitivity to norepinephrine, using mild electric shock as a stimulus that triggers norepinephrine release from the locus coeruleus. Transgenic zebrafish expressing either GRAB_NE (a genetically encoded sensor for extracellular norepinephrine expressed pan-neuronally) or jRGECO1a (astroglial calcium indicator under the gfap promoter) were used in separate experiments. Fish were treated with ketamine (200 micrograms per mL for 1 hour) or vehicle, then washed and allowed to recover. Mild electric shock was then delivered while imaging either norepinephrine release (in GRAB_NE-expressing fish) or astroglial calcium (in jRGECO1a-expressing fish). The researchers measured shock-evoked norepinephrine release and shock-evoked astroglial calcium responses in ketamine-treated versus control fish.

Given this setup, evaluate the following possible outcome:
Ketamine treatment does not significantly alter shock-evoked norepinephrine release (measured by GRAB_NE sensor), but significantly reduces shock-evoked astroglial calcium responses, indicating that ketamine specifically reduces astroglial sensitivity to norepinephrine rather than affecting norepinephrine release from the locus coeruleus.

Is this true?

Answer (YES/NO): YES